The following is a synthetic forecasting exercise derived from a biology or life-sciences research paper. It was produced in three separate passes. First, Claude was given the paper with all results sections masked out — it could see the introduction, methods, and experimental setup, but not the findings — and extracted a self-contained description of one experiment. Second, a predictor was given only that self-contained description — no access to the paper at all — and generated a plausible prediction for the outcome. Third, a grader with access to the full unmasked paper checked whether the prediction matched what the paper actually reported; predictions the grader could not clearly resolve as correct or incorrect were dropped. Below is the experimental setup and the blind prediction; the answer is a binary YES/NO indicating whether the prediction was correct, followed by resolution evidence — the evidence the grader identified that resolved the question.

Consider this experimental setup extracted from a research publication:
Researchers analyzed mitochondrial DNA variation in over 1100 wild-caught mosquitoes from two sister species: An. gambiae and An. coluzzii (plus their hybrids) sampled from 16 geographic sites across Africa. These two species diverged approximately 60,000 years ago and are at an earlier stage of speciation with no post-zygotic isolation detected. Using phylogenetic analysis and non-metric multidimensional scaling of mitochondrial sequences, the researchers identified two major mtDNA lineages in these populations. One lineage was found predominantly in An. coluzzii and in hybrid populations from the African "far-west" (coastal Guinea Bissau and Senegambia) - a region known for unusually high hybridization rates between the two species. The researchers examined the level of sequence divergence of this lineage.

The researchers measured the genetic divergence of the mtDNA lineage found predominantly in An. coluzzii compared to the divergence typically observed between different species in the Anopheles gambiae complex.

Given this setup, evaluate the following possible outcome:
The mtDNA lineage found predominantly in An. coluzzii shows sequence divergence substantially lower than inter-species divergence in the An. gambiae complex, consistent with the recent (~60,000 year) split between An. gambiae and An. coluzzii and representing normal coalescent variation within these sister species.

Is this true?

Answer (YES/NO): NO